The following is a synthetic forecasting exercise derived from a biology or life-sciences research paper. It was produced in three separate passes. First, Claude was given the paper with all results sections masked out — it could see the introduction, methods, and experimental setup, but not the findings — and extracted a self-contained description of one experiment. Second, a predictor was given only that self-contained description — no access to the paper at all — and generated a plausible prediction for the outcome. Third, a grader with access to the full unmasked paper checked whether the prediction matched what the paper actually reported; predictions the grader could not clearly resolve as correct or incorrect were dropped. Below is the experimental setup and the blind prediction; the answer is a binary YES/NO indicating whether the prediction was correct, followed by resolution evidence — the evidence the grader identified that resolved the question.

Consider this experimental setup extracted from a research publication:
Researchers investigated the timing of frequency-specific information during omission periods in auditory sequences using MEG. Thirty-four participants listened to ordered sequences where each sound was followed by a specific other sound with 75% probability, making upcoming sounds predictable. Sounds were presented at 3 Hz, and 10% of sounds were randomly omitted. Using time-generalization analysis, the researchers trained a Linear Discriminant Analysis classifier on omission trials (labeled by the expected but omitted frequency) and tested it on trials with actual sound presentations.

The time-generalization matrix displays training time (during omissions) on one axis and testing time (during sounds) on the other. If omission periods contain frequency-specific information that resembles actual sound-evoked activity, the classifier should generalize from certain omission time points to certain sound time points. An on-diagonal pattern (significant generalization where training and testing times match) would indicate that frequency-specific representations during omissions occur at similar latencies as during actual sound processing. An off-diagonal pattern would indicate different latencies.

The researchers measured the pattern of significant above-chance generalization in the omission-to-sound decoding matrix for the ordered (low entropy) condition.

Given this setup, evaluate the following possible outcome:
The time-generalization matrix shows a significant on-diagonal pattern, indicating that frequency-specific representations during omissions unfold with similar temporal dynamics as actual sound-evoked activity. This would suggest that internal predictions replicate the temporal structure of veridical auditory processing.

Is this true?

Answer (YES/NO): NO